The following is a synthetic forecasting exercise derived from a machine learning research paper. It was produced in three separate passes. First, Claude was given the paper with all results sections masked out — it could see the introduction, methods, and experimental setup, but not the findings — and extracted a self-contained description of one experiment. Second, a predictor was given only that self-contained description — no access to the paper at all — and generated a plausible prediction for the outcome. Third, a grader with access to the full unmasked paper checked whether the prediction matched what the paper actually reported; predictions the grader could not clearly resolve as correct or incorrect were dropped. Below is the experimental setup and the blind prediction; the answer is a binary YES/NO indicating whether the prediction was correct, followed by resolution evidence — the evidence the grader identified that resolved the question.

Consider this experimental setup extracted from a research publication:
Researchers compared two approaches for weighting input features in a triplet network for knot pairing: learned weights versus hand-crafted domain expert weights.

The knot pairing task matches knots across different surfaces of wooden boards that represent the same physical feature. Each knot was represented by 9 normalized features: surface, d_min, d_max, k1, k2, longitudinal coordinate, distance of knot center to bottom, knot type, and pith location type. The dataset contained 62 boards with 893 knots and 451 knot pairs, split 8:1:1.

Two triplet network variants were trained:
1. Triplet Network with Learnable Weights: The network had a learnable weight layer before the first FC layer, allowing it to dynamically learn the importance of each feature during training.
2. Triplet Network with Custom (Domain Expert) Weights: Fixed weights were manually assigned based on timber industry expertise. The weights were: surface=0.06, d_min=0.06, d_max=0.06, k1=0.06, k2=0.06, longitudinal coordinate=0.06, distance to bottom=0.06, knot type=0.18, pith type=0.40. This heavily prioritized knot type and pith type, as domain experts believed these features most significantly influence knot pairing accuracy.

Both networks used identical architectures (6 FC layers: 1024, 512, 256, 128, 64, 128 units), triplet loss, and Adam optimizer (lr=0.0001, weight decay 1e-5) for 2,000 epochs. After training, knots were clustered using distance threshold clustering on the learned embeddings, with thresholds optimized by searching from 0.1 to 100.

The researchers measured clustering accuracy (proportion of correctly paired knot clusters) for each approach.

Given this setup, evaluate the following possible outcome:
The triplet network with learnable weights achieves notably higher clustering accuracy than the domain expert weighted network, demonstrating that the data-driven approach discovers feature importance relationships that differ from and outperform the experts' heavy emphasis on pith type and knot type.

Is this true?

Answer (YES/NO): YES